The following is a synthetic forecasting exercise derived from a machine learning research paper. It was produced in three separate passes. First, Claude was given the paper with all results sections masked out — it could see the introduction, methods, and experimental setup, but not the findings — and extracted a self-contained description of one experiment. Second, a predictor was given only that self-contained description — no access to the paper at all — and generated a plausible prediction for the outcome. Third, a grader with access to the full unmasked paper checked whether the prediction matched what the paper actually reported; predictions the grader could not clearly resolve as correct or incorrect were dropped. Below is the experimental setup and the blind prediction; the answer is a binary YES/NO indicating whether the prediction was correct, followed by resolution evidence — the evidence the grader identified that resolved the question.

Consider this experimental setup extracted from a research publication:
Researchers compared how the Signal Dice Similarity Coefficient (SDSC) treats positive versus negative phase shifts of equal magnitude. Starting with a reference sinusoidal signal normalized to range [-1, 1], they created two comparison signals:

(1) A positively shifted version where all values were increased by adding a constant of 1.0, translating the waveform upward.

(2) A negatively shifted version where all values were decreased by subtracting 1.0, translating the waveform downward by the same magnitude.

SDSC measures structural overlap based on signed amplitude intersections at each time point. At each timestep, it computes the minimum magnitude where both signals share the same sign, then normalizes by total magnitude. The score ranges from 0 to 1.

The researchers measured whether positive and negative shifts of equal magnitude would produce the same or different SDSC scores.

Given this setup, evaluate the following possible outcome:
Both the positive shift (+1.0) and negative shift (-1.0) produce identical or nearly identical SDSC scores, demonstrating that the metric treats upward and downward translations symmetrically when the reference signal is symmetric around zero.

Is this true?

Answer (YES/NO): YES